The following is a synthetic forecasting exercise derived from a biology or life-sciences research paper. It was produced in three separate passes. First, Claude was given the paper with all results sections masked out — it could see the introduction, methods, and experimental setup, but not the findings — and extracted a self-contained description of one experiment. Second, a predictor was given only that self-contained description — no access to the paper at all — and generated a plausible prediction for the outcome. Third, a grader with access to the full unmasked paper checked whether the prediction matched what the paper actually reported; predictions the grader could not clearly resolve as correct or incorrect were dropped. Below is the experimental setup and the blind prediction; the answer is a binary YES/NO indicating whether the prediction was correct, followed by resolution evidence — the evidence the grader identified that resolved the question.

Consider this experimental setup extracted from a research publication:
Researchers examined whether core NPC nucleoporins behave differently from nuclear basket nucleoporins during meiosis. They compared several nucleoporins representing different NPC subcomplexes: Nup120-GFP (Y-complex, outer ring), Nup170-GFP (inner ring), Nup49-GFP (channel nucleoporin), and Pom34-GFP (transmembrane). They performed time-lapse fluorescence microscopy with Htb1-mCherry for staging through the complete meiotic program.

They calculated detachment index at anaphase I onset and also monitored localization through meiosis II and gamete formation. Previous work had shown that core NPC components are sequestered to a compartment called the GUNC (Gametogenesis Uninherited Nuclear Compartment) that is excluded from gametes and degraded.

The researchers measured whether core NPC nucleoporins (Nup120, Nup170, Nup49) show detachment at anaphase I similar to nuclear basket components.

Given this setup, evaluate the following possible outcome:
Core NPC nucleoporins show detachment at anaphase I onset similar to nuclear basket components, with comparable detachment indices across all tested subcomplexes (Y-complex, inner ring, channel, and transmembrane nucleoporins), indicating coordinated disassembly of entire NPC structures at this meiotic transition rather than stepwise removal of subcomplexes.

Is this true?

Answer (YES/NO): NO